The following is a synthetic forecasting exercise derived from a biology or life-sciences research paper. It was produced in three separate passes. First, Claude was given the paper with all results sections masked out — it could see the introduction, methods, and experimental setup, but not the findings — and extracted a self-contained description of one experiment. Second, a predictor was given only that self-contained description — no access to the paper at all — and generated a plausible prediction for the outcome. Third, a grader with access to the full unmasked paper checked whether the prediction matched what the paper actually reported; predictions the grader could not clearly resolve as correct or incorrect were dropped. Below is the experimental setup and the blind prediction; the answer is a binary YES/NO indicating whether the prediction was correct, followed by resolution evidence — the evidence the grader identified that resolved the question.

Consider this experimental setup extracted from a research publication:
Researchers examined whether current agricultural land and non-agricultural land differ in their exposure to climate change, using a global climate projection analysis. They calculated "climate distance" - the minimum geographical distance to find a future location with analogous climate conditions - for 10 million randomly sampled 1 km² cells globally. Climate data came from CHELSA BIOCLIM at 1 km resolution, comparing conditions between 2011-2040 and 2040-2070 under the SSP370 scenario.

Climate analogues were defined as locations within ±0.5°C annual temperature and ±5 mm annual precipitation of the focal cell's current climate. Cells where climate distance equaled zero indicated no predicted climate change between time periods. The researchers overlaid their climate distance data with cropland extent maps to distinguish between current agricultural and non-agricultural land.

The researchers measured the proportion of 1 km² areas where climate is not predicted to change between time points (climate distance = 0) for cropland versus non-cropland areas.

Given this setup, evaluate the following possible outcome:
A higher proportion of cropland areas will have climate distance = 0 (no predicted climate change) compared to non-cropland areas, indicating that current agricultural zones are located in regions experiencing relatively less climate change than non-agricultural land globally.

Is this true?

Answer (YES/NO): NO